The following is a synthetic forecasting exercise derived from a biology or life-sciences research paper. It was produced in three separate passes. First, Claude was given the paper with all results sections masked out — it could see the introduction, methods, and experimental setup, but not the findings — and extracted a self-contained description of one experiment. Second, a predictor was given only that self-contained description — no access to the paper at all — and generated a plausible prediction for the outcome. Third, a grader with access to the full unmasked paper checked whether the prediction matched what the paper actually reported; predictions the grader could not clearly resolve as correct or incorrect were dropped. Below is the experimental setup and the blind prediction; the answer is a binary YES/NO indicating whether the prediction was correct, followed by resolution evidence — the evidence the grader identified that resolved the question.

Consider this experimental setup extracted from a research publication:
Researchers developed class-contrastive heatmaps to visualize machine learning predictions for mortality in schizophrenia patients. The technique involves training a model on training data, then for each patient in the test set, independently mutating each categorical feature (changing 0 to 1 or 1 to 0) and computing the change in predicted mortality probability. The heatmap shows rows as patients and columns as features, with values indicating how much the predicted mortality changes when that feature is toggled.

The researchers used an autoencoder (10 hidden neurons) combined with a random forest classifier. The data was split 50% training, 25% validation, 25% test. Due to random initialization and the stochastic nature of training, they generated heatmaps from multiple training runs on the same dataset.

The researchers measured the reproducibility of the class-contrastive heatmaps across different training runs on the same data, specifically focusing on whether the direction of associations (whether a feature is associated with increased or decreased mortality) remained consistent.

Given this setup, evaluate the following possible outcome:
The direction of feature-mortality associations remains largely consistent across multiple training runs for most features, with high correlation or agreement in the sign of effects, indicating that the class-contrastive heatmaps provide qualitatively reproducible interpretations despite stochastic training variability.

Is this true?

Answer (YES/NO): NO